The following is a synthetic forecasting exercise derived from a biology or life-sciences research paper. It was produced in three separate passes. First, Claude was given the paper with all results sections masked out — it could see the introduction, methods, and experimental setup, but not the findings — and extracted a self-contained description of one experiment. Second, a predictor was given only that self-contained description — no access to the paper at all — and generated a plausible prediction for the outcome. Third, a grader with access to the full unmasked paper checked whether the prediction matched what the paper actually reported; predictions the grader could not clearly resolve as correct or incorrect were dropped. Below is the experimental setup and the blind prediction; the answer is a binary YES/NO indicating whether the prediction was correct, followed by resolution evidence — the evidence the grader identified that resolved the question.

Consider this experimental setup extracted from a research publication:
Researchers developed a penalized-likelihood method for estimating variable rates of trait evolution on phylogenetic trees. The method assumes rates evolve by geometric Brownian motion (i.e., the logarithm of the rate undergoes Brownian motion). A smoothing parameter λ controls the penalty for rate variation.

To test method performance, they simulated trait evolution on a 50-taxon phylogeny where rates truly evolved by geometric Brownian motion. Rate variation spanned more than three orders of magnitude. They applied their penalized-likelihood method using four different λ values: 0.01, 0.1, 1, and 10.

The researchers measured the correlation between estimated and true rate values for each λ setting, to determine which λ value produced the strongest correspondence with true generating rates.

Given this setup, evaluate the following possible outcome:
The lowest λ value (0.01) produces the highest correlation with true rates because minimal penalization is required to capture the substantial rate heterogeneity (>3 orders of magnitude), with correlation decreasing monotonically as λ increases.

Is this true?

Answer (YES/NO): NO